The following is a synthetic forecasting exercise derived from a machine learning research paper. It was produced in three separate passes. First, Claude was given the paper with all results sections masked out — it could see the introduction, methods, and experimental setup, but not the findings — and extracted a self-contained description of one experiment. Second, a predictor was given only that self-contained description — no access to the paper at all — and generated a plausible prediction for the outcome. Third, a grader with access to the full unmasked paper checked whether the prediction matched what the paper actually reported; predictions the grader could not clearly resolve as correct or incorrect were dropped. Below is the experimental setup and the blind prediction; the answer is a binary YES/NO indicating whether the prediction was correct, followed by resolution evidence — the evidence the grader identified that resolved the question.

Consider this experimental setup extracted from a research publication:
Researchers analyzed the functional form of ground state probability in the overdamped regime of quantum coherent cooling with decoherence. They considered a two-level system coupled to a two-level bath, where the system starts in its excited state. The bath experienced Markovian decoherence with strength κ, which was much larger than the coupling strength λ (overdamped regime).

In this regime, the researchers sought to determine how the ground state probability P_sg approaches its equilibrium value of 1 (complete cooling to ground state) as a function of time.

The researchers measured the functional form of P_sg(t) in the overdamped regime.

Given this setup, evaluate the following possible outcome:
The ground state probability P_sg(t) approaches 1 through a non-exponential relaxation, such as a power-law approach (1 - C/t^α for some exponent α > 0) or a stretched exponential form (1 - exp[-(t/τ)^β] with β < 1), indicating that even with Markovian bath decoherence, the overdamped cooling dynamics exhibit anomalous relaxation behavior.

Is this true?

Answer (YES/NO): NO